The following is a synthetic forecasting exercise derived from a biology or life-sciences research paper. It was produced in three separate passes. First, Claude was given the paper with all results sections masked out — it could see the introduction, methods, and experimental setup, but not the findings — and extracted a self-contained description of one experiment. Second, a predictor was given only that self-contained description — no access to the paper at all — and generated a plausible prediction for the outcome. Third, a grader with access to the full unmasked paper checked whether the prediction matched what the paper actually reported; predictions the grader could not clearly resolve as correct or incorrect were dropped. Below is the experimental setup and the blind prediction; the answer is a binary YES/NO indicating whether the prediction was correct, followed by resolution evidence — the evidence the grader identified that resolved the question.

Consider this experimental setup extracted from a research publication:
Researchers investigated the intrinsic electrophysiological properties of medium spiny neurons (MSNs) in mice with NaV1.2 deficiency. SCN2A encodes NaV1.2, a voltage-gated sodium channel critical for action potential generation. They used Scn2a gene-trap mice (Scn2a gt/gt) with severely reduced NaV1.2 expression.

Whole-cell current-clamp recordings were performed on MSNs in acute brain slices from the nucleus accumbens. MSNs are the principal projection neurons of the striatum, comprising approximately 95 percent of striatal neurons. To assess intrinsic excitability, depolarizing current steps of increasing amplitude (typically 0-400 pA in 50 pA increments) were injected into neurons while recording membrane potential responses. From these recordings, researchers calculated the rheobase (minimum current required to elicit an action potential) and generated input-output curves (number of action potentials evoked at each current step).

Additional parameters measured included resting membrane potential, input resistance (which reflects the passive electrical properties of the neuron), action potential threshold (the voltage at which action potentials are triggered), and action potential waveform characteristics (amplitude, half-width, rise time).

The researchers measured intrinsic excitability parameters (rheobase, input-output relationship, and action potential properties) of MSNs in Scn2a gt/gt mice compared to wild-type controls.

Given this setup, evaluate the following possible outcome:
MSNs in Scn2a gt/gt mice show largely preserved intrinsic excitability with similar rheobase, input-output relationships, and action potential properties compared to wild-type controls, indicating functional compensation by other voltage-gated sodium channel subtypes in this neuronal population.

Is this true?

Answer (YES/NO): NO